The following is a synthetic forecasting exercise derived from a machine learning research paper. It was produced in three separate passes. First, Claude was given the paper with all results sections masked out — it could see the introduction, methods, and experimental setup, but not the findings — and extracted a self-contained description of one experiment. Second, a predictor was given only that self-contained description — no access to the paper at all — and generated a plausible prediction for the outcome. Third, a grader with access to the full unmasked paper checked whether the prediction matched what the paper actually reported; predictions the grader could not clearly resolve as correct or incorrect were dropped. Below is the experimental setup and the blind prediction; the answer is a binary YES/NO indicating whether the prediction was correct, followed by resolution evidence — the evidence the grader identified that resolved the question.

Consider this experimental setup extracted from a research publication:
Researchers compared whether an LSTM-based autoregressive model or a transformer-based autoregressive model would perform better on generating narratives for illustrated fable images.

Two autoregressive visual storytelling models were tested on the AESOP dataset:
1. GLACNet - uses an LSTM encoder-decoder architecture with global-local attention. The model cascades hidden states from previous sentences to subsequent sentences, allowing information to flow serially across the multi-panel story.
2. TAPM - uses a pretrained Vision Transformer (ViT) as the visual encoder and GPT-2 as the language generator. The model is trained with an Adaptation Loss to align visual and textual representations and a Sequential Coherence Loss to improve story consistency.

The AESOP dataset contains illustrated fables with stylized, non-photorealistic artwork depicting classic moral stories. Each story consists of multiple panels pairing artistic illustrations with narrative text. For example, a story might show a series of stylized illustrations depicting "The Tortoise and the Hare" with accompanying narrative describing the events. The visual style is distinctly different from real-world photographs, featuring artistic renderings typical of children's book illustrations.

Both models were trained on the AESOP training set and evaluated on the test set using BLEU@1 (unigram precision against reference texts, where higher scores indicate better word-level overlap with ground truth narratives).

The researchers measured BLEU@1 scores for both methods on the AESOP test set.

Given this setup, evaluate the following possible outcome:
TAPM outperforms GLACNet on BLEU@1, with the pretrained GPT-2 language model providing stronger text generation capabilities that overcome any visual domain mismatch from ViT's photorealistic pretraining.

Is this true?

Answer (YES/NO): YES